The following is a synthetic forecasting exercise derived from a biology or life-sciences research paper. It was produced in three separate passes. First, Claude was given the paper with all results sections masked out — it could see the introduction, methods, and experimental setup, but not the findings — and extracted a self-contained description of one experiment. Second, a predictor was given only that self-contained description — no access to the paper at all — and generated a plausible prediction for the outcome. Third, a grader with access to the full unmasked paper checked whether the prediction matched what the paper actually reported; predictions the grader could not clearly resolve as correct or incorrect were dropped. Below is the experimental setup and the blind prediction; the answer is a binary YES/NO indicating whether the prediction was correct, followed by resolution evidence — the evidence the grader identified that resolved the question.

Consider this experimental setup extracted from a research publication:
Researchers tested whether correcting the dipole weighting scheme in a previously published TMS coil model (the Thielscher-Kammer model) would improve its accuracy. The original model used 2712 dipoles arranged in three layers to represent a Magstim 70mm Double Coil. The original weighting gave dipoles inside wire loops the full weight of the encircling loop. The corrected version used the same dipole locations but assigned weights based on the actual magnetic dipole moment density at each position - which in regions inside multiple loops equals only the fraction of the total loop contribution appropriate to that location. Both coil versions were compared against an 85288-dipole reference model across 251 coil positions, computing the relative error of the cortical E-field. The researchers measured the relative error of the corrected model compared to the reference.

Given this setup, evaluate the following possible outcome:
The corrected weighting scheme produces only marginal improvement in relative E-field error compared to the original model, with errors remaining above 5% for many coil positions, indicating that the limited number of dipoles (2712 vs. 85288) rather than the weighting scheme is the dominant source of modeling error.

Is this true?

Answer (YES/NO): NO